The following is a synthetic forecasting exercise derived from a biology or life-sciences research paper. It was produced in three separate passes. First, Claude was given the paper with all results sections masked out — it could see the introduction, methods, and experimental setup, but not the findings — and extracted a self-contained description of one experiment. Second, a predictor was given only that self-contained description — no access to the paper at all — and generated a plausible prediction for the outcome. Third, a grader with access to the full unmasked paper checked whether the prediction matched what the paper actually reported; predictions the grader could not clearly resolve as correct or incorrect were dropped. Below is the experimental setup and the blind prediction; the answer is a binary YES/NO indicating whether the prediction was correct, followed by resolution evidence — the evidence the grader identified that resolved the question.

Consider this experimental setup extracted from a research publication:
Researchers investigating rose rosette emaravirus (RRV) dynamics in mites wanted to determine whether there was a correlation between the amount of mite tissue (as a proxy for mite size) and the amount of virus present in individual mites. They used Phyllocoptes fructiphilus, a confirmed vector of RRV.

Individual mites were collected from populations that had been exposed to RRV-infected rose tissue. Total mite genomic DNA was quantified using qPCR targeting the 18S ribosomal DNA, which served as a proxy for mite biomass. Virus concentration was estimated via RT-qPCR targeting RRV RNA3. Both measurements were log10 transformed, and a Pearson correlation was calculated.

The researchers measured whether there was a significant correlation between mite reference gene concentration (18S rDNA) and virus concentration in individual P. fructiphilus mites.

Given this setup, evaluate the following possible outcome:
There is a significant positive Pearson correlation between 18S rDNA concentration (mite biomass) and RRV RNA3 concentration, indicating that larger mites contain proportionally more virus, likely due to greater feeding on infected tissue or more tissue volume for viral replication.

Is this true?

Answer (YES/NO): YES